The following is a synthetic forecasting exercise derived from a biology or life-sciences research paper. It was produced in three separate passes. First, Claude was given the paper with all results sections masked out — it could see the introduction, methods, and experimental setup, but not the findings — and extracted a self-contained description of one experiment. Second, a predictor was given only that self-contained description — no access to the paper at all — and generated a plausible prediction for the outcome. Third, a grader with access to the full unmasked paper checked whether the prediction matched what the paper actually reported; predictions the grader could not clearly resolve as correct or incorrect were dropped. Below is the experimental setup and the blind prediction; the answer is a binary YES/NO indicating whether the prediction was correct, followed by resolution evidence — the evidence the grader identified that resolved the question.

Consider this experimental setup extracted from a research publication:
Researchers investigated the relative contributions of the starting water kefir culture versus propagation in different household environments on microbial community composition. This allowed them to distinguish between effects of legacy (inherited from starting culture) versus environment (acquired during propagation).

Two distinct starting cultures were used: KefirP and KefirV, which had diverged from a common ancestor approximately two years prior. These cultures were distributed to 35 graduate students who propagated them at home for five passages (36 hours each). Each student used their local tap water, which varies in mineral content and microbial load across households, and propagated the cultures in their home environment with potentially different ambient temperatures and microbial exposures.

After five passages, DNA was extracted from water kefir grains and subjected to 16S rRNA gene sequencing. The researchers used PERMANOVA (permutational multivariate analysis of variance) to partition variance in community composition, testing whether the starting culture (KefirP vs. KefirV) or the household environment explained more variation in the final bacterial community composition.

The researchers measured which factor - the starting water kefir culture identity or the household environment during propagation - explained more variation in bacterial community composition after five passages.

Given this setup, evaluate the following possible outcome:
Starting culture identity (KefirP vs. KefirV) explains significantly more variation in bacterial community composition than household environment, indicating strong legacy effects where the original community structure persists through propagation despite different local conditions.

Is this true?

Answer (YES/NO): YES